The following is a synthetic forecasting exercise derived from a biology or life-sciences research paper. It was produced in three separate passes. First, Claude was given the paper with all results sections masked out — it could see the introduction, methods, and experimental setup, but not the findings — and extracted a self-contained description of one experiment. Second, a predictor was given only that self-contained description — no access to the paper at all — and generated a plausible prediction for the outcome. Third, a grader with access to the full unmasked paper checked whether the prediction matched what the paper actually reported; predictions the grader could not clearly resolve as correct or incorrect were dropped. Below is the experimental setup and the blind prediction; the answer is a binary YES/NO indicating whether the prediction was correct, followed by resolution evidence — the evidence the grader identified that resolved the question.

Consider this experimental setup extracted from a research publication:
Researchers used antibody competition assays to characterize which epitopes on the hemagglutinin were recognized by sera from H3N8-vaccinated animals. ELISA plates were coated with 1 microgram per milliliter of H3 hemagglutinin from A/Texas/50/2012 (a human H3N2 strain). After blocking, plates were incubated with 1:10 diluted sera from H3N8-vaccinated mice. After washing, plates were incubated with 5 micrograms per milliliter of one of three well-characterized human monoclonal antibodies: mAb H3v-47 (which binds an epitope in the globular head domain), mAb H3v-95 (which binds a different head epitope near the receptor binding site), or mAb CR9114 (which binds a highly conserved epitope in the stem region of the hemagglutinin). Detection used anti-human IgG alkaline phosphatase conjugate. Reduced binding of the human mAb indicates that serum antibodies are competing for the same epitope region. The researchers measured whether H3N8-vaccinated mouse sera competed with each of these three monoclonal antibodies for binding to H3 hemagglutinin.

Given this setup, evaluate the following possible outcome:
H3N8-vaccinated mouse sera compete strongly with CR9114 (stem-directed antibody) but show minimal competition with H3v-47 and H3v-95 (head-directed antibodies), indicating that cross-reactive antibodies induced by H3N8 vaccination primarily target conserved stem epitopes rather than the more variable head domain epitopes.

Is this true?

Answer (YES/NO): NO